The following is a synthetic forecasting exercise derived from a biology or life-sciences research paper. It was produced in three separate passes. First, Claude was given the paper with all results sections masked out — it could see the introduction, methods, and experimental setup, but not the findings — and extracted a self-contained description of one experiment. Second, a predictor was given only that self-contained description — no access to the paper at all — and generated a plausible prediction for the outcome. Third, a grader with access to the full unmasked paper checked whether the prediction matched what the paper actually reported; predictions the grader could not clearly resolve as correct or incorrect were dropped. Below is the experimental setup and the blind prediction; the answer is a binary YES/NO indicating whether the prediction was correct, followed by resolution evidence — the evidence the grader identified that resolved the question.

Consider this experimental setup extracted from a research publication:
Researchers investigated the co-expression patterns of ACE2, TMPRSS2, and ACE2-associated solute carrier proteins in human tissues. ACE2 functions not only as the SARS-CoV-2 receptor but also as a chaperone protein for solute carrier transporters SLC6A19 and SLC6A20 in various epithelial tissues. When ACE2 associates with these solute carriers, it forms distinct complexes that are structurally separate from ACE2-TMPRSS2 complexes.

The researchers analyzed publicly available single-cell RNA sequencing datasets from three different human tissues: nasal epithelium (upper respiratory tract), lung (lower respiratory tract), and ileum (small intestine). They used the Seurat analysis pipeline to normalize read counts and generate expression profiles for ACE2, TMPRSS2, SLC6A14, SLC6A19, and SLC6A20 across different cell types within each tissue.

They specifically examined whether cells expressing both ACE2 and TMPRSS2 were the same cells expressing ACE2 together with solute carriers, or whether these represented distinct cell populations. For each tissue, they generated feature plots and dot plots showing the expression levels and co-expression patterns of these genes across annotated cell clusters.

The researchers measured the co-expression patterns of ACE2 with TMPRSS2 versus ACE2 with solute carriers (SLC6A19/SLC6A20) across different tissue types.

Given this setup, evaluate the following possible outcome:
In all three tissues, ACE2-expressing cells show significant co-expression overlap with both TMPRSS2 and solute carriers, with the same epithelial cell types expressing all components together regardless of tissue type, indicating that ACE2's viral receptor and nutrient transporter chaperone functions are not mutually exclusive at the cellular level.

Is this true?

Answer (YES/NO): NO